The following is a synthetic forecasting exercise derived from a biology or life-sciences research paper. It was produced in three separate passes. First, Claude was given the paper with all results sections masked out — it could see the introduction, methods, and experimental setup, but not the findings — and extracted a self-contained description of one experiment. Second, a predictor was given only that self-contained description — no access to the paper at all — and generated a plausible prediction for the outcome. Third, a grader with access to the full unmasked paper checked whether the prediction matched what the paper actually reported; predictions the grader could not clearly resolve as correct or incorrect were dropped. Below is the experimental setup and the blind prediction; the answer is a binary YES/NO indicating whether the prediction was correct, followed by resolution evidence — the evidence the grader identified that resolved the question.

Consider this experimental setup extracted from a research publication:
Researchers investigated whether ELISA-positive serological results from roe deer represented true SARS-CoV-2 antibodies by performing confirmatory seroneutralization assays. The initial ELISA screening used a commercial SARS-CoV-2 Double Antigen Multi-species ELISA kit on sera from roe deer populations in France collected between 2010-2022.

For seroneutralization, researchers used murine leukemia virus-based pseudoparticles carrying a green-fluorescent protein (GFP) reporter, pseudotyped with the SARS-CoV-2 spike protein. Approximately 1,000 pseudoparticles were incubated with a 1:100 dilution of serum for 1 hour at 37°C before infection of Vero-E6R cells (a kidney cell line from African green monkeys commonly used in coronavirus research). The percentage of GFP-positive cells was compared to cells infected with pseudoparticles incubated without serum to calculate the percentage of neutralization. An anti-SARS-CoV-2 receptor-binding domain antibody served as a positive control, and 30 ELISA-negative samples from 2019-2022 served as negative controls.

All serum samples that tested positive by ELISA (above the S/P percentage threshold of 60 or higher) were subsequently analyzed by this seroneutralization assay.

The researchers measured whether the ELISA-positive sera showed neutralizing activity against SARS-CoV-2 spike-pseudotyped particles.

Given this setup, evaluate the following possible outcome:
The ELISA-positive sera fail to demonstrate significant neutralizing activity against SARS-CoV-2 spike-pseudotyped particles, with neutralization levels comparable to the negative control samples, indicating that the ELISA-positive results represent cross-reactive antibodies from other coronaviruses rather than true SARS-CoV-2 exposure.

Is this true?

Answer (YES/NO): YES